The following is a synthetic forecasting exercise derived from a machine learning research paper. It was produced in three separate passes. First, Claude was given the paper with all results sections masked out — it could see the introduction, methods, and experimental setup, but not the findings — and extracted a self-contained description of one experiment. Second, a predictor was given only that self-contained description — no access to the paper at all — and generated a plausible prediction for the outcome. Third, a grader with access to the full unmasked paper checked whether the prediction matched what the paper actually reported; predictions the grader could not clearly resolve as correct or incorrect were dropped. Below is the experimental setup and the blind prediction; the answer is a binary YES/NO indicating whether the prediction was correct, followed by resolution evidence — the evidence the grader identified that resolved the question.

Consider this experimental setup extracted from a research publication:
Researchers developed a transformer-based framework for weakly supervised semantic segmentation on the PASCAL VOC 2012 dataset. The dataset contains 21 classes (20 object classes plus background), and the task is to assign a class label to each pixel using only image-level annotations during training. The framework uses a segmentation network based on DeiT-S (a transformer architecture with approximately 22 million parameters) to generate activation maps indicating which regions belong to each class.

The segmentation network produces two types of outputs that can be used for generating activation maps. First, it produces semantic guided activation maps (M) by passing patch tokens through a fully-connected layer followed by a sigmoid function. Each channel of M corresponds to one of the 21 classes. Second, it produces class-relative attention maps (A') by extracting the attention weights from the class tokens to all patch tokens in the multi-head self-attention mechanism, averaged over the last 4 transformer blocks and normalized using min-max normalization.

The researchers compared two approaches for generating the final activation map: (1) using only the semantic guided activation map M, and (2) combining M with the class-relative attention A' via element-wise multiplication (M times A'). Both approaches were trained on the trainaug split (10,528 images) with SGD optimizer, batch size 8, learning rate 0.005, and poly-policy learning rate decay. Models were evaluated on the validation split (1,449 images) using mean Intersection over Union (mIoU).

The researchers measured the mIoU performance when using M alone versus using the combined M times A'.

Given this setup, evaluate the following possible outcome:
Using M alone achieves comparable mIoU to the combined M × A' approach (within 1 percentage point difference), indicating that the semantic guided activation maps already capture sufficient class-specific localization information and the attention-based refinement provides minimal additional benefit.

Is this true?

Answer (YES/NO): NO